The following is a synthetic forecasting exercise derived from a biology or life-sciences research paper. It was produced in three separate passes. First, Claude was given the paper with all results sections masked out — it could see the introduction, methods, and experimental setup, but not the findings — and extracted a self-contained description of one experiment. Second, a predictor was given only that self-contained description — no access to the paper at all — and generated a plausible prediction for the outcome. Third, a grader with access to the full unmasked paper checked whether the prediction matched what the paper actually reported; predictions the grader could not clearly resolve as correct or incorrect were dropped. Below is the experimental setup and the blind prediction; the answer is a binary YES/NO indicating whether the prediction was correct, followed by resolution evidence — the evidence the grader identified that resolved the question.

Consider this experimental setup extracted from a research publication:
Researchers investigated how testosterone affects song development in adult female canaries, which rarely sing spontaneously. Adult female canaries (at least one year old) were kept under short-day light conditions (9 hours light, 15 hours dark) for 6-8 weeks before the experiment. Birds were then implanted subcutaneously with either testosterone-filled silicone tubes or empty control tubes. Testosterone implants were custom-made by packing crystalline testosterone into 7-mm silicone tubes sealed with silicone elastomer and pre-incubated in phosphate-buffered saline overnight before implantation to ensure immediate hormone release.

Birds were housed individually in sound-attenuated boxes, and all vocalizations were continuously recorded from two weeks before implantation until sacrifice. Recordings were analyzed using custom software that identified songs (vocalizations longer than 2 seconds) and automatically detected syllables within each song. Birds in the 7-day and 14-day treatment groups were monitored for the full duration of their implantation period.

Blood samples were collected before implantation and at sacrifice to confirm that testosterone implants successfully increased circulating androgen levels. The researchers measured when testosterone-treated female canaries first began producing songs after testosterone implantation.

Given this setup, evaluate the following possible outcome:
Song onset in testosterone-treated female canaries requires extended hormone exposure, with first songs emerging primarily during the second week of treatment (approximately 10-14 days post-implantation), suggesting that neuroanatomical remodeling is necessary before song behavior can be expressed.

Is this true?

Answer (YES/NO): NO